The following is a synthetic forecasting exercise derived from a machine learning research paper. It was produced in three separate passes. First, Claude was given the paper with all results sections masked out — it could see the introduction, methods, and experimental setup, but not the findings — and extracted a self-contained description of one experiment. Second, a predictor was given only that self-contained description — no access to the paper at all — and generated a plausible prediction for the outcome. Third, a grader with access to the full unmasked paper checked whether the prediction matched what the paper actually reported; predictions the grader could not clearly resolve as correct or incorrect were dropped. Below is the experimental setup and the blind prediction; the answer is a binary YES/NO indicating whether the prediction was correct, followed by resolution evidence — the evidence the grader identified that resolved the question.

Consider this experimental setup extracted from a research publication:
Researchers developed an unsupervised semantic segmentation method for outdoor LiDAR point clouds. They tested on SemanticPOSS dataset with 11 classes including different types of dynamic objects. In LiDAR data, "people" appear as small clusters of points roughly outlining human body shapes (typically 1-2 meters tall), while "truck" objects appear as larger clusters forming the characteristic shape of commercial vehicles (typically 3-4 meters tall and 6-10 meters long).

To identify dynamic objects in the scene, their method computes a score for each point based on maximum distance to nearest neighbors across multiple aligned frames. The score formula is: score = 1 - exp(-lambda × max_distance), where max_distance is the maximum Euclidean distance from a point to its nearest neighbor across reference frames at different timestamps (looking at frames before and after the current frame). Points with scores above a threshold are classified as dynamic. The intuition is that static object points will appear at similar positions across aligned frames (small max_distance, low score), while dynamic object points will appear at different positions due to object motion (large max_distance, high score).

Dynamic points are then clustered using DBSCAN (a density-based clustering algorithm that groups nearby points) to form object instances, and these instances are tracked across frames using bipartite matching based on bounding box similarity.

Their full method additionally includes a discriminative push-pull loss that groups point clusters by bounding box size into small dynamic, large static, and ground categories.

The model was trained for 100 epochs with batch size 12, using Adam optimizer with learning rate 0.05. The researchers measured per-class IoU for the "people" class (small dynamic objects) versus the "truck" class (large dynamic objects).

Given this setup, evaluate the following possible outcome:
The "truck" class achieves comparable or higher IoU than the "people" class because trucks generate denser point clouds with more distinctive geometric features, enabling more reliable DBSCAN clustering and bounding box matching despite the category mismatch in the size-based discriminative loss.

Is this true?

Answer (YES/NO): NO